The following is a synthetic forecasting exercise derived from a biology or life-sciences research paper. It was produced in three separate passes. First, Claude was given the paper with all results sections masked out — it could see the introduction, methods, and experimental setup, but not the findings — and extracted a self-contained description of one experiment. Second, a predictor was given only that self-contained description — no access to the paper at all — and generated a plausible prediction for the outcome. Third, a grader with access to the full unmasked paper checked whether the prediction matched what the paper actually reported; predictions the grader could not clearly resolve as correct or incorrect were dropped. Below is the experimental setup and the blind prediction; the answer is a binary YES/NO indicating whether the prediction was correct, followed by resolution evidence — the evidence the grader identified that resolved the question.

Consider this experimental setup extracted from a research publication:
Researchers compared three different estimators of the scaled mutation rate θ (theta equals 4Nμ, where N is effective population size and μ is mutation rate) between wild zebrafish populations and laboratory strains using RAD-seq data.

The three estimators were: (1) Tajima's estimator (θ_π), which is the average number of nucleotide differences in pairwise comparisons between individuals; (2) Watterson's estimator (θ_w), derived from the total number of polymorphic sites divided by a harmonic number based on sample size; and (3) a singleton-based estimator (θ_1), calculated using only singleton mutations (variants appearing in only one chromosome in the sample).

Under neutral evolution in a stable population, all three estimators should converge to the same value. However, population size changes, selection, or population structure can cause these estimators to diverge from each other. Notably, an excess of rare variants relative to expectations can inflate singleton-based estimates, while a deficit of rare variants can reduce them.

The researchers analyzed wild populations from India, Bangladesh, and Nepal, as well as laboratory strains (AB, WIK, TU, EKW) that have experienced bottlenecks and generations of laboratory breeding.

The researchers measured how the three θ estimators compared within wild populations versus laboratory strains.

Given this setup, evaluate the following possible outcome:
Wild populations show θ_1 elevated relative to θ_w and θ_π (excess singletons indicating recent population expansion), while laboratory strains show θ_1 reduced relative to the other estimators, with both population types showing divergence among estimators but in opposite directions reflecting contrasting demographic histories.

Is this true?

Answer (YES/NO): NO